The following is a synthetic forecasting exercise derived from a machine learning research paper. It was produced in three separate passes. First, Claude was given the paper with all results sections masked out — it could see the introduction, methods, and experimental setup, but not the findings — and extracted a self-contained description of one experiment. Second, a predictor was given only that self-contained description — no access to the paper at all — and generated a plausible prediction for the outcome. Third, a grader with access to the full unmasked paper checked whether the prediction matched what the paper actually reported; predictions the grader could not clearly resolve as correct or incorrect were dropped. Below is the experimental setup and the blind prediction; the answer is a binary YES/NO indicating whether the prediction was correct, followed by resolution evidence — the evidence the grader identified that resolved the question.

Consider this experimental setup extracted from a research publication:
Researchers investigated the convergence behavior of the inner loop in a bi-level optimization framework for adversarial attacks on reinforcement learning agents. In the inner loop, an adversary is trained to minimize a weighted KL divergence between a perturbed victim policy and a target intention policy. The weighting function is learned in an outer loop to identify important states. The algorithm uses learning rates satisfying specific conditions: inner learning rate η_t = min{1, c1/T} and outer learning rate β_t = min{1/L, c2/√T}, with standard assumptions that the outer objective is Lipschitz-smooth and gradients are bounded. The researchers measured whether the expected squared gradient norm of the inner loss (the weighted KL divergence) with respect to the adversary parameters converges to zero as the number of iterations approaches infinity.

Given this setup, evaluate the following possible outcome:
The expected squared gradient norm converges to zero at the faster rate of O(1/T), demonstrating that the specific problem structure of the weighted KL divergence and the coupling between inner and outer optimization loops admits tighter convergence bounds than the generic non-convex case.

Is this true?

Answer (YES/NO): NO